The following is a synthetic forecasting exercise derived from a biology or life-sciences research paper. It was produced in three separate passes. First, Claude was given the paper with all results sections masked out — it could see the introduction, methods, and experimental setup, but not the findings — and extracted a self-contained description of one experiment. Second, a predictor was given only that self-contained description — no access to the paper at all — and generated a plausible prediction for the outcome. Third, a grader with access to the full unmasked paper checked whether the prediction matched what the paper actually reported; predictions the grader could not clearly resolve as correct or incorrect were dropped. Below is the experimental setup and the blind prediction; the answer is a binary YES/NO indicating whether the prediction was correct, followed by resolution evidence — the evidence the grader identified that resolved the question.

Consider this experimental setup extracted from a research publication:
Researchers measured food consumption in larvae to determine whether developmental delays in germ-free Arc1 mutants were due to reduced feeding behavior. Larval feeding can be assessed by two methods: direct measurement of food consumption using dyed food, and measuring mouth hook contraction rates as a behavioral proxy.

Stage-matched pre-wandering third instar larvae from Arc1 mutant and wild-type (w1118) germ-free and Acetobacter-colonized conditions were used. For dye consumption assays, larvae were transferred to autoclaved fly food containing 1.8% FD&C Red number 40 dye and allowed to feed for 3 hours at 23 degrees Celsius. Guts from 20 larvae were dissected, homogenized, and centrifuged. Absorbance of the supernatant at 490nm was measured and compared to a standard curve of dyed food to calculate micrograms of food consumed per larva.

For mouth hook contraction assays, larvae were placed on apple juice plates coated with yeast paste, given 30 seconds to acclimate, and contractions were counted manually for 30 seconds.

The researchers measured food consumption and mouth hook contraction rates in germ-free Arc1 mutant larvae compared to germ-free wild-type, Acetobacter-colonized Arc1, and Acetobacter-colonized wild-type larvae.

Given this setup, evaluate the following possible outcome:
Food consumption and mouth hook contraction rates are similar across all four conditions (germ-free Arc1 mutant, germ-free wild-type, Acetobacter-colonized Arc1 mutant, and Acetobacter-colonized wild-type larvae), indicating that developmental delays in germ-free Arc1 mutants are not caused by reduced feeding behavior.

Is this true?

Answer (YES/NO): YES